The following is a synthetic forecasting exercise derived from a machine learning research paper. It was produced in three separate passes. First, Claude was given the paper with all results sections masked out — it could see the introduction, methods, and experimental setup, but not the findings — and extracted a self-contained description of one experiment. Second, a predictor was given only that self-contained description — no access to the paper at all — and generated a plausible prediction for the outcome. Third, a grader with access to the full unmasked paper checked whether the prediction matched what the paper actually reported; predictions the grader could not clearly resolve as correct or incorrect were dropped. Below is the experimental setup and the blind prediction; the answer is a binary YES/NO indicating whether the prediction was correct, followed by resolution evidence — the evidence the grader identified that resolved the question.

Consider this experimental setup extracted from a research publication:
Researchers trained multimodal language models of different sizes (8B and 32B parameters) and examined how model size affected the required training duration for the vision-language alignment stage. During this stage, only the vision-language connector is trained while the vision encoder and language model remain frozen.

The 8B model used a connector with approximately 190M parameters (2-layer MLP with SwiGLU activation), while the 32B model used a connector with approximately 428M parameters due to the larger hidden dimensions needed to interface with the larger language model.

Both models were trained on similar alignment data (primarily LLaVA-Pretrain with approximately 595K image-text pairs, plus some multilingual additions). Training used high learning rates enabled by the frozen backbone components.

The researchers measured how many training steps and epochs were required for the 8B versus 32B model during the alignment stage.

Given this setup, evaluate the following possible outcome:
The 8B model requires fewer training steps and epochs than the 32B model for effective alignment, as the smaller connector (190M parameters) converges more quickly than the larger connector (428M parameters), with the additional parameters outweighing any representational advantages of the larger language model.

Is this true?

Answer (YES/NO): YES